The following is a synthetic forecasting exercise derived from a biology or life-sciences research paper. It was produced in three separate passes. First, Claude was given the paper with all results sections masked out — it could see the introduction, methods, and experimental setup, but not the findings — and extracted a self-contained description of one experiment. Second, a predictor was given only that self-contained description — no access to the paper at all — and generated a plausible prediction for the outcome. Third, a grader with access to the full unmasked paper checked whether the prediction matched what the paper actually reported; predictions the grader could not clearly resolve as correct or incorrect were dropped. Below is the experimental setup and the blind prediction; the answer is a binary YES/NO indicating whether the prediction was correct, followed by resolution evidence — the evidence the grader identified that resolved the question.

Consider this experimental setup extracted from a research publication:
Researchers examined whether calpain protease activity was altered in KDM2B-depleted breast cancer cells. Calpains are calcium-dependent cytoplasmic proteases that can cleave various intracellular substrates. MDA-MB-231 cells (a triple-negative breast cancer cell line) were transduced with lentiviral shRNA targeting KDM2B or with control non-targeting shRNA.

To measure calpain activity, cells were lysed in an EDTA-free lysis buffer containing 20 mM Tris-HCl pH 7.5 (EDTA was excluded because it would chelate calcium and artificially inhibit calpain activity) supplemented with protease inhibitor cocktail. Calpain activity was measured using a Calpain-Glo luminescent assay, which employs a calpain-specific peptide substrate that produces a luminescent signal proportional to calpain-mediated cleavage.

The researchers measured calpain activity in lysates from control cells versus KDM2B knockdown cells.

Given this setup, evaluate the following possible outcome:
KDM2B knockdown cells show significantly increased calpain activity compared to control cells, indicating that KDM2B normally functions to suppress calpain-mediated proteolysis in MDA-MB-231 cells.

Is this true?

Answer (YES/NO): YES